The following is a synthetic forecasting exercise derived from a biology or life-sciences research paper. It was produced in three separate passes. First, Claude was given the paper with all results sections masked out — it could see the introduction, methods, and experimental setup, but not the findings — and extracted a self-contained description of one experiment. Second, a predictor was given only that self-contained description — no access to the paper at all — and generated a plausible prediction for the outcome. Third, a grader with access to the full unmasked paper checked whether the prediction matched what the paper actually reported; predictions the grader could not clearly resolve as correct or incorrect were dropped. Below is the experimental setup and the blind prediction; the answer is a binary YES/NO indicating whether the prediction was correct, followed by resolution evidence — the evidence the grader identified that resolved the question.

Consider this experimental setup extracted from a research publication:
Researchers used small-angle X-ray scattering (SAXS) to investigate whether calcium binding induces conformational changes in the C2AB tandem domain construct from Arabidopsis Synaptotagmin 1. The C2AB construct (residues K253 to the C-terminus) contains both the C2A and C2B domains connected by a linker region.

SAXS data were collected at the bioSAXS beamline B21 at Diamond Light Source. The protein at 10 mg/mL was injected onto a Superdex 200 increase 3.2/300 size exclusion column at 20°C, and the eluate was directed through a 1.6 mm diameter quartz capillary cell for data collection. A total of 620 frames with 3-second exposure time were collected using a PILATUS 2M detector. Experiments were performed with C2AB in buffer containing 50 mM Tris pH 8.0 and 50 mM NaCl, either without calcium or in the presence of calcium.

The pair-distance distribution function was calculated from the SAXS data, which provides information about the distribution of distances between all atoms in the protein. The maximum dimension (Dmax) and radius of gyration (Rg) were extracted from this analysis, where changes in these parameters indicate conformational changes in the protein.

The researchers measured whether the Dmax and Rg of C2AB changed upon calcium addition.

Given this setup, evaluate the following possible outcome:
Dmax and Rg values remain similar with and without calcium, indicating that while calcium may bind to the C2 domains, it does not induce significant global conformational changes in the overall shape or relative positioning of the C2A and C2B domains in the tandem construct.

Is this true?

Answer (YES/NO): YES